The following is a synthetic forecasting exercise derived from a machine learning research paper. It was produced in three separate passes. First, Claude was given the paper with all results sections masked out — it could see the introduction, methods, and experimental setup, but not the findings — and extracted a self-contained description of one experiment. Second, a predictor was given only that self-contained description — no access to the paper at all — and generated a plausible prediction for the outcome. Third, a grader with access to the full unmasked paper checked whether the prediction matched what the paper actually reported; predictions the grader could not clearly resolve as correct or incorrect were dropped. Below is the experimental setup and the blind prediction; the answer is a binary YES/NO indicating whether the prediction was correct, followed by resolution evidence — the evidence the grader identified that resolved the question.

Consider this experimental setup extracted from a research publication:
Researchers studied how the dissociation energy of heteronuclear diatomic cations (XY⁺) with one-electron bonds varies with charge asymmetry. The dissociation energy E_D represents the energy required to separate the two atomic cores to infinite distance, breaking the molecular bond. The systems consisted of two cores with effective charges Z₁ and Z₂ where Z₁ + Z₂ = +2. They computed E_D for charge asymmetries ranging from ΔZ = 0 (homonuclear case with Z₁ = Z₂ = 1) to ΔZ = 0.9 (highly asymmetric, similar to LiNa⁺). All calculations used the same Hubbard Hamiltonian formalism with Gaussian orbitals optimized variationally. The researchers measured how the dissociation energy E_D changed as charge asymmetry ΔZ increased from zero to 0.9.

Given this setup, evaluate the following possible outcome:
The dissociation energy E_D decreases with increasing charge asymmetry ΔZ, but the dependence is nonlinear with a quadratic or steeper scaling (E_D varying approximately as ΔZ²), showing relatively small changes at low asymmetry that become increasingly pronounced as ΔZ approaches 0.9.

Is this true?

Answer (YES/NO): NO